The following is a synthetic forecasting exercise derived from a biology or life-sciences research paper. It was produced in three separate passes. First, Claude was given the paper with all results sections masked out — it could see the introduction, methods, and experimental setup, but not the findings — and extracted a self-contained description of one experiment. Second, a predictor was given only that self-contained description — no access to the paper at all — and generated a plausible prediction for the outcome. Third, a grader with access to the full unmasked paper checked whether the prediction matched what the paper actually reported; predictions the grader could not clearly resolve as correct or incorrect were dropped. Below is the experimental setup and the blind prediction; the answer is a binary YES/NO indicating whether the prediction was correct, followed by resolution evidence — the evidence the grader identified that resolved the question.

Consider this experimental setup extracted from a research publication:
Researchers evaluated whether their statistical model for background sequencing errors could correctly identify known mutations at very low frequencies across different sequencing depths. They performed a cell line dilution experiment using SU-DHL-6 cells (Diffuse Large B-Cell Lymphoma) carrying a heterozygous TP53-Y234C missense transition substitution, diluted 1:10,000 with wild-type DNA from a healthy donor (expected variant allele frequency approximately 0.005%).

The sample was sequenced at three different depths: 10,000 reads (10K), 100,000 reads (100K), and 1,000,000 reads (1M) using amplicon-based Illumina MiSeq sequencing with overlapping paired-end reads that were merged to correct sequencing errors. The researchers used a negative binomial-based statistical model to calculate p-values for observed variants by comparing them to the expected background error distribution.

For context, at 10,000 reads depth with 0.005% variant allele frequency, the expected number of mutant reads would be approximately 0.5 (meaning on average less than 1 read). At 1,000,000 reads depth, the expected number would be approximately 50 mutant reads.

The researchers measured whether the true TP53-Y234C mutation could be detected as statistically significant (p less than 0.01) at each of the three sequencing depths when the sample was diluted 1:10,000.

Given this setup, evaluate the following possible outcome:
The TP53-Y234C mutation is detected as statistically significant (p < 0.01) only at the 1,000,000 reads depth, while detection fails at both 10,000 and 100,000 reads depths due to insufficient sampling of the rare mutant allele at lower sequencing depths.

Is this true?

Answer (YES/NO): YES